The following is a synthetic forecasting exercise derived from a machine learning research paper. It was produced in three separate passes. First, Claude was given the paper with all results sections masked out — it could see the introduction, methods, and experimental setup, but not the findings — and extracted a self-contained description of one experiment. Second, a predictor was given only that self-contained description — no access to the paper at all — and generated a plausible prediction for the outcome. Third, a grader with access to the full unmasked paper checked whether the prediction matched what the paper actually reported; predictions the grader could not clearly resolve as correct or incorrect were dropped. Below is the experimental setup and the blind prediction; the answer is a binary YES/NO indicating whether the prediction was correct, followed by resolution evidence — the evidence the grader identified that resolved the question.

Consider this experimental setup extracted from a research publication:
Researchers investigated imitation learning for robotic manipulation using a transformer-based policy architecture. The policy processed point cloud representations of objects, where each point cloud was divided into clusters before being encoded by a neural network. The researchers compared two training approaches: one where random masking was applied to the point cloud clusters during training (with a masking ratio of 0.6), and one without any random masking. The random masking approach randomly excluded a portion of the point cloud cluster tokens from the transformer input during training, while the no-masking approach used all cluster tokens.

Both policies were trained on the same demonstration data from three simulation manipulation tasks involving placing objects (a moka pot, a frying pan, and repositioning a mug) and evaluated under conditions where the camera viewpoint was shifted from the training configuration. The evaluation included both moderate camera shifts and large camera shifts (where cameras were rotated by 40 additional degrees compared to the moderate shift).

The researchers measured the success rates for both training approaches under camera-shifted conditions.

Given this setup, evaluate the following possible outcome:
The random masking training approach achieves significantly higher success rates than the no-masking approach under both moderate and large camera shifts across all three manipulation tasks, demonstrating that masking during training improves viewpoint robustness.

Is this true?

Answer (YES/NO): NO